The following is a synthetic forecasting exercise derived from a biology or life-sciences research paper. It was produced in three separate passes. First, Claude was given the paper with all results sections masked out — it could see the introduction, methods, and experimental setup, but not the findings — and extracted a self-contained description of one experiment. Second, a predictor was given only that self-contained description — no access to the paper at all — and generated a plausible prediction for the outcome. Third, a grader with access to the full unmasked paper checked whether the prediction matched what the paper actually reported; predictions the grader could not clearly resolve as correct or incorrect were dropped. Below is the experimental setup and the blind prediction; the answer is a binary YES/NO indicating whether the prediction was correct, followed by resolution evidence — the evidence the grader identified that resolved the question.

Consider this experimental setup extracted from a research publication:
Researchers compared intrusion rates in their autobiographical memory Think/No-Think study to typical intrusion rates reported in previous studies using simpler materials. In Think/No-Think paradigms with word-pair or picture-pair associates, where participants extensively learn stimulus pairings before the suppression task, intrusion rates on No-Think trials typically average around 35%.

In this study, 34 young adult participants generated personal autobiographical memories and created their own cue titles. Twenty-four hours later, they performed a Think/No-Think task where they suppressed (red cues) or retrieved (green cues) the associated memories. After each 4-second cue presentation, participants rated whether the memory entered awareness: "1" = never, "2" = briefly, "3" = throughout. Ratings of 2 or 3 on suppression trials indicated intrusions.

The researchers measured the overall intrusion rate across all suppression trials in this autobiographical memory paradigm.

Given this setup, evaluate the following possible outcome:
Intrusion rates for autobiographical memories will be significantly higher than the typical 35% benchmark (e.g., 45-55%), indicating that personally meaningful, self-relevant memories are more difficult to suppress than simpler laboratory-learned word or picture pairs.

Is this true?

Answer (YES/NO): NO